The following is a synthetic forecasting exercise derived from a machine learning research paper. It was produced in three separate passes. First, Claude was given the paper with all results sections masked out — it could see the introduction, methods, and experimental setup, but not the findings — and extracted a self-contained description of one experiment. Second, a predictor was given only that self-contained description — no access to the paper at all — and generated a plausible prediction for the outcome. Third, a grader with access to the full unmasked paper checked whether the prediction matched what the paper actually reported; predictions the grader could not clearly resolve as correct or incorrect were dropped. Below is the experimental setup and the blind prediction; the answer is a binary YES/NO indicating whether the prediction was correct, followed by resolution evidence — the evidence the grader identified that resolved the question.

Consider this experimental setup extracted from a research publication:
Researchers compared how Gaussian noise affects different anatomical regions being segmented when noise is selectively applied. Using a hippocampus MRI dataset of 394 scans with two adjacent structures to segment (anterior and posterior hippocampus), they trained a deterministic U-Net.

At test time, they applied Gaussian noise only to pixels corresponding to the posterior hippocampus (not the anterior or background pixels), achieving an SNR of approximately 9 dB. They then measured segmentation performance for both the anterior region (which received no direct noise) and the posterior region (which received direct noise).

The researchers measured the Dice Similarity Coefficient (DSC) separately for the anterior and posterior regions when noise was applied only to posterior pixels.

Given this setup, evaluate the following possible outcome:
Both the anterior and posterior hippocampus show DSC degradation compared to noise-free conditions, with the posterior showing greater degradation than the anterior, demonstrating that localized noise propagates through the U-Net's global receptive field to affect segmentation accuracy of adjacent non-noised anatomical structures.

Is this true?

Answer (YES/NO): YES